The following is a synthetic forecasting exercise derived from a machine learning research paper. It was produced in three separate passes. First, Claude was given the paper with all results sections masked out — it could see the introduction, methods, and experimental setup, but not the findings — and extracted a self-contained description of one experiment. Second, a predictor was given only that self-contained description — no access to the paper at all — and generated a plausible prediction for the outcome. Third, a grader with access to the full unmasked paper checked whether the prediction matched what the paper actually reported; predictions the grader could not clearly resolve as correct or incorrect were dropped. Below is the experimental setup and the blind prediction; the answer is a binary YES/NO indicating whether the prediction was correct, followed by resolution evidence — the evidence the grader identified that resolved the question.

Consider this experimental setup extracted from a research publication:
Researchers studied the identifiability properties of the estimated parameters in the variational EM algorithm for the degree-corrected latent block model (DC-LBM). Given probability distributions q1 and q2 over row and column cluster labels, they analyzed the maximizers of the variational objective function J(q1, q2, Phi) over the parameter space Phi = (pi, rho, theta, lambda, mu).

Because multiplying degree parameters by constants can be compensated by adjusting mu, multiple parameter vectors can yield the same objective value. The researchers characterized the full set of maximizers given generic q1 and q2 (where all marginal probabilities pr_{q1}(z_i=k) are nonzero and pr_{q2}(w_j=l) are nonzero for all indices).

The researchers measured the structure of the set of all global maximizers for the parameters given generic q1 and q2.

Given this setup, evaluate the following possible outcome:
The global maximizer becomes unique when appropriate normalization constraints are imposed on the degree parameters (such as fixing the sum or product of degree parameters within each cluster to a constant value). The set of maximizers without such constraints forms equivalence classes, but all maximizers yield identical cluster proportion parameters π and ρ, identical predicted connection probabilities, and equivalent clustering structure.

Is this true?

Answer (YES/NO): YES